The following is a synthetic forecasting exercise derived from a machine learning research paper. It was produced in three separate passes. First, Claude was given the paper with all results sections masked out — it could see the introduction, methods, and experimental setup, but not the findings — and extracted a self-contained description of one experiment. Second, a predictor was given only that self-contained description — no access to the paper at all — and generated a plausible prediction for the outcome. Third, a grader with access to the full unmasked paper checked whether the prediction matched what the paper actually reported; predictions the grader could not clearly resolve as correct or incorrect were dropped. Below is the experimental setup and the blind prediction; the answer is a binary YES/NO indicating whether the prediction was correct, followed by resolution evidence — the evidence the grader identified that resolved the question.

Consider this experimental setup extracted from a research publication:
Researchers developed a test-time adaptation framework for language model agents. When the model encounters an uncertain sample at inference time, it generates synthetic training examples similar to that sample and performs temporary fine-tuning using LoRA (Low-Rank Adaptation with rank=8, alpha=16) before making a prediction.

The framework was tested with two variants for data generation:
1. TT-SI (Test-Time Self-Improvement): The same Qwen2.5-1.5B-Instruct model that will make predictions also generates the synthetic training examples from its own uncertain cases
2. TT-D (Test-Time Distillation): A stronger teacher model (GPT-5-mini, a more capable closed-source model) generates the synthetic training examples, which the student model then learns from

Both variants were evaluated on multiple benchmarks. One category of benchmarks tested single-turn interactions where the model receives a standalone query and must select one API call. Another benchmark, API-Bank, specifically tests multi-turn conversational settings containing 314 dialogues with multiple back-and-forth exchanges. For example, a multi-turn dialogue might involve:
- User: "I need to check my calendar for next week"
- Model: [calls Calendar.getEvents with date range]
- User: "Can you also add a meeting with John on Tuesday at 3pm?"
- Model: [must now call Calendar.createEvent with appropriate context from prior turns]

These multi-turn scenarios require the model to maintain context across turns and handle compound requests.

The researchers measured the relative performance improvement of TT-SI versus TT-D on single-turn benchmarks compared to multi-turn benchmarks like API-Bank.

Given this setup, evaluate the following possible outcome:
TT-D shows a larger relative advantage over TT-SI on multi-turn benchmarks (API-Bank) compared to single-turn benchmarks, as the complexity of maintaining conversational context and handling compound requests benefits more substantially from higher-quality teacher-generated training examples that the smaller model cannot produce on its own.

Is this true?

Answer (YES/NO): YES